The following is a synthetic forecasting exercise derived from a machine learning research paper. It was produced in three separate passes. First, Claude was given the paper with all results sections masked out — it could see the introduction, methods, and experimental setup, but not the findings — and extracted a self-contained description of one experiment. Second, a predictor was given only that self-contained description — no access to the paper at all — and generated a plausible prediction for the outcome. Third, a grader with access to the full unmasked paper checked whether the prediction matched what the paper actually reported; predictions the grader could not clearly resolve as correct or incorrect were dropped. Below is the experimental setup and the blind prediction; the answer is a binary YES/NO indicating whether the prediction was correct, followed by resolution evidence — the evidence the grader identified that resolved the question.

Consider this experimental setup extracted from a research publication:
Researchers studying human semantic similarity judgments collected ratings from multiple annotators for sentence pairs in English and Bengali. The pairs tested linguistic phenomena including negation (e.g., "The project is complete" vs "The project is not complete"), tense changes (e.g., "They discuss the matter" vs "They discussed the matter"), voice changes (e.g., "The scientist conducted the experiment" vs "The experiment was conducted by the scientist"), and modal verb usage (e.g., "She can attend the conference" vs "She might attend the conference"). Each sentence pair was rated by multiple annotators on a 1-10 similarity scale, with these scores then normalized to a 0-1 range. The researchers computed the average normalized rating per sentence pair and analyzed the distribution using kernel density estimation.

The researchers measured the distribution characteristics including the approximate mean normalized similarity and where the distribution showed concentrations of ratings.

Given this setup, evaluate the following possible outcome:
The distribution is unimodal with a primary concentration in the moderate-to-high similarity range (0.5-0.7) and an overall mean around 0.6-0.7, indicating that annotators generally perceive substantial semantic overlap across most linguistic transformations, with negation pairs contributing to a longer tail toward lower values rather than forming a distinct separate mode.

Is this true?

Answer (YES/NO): NO